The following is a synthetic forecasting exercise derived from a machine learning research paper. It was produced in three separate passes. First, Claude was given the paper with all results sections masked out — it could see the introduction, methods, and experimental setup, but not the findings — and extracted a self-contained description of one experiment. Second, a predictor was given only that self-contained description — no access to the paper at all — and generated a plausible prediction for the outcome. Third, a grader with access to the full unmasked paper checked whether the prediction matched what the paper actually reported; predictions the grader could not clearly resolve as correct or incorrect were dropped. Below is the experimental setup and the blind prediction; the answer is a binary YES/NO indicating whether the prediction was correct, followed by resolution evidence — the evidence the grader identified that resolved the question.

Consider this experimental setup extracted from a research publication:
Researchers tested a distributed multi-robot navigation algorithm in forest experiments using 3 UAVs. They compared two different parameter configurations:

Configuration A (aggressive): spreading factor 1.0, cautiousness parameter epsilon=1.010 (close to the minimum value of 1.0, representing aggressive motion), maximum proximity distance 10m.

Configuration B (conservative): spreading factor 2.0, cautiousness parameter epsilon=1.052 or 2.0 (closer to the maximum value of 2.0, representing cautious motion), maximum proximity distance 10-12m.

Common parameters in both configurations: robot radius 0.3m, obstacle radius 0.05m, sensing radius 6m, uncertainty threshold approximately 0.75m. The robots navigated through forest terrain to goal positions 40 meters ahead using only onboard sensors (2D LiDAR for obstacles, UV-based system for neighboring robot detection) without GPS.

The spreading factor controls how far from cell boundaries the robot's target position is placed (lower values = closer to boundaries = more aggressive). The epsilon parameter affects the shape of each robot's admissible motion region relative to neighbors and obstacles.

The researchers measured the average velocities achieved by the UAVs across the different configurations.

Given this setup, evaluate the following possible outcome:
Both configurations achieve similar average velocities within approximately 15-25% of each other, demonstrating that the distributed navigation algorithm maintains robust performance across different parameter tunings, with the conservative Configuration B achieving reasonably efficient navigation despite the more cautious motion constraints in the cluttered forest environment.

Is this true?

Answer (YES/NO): NO